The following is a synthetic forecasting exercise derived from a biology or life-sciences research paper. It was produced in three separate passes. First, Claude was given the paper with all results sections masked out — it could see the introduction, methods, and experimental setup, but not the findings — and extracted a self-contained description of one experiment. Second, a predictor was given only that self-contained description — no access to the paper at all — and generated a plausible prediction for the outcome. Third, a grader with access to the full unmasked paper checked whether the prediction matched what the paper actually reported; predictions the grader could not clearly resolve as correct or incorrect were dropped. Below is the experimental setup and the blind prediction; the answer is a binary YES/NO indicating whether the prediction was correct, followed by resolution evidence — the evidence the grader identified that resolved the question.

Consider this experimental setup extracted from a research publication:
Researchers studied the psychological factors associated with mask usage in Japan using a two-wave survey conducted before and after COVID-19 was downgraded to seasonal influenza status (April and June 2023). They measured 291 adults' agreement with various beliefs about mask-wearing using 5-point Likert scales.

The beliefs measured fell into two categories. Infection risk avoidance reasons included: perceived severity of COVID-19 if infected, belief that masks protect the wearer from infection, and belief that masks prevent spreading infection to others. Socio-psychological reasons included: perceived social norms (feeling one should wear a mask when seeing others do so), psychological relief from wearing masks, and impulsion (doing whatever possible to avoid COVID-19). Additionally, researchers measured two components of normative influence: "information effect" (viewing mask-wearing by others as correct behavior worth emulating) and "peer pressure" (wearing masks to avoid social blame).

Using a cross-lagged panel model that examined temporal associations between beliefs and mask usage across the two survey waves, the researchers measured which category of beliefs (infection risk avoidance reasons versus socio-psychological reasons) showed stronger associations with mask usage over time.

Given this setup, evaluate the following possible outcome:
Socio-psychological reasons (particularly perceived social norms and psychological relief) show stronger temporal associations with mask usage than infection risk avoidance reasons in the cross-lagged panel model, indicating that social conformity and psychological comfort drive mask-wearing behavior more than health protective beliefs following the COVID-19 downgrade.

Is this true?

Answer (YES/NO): YES